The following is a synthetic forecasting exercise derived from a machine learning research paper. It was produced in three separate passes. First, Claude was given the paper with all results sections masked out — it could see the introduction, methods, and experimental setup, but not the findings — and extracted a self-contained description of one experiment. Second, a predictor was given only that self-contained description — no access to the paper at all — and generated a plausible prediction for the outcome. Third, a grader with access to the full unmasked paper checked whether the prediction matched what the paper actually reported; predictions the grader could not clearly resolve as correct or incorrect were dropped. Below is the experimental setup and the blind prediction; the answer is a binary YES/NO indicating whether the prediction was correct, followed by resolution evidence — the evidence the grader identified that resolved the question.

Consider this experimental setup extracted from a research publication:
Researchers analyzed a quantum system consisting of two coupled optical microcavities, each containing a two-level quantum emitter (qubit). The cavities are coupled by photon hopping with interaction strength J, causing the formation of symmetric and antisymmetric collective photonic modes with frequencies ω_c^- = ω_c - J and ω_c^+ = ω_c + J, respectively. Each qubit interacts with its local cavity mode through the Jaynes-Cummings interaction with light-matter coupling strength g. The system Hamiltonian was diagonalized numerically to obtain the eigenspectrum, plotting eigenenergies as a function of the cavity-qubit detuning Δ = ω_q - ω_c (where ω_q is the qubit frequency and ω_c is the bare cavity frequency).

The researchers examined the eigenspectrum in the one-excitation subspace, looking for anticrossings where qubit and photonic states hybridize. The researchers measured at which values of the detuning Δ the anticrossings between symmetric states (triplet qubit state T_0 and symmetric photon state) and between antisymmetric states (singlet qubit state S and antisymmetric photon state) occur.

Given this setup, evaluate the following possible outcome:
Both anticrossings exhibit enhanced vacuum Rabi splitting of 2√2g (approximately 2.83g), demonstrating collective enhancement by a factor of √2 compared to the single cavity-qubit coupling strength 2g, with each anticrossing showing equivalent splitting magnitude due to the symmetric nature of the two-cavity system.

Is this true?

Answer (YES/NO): NO